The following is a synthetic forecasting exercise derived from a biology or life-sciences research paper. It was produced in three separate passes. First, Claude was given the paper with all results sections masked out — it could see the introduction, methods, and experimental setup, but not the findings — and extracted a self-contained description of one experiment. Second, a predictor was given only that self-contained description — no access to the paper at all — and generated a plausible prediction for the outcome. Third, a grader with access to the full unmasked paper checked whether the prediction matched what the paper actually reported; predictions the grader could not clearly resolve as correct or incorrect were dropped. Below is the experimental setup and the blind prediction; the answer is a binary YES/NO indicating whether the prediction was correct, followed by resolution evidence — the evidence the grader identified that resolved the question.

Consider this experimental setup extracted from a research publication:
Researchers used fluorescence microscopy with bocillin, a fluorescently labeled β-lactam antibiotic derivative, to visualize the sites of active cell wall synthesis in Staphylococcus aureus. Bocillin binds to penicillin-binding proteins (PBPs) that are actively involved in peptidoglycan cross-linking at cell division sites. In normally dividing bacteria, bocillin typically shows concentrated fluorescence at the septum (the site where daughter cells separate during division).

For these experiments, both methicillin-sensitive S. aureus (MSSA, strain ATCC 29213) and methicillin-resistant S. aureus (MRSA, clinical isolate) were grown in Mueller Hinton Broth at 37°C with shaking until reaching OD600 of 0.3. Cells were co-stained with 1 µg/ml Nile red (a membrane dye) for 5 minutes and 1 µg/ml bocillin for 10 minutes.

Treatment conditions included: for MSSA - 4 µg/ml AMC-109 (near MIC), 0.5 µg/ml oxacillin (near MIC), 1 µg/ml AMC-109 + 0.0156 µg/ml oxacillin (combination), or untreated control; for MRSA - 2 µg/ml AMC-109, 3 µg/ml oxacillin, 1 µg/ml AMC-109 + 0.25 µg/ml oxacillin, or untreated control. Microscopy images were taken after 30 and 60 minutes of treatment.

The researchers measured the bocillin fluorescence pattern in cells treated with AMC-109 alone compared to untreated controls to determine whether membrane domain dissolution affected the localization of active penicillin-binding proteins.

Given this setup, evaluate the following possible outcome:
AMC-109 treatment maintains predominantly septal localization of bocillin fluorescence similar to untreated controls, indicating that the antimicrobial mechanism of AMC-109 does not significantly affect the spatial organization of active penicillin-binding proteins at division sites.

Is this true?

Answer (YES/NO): NO